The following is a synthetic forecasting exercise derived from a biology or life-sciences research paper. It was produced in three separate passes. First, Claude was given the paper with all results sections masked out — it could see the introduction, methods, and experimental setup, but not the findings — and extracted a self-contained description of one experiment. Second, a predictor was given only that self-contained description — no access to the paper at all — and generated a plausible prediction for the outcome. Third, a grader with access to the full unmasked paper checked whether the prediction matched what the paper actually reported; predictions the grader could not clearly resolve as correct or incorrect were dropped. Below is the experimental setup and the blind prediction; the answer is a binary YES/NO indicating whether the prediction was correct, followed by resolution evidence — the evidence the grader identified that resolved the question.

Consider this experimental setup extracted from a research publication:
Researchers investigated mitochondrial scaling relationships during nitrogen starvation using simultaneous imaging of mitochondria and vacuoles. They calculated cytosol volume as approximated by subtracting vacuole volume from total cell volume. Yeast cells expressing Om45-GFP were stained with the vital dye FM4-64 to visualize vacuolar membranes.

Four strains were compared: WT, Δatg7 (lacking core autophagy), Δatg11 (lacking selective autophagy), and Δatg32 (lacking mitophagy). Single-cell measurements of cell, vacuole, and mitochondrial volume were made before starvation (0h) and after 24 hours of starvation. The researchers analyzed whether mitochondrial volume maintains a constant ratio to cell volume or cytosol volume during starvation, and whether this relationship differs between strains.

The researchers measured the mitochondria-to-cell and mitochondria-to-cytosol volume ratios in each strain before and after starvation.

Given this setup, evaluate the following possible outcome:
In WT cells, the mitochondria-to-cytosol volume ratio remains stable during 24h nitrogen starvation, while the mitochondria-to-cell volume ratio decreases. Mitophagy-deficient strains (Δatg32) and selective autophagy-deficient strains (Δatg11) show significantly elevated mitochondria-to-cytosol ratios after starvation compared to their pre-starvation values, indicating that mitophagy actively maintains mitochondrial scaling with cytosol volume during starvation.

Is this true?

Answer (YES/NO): YES